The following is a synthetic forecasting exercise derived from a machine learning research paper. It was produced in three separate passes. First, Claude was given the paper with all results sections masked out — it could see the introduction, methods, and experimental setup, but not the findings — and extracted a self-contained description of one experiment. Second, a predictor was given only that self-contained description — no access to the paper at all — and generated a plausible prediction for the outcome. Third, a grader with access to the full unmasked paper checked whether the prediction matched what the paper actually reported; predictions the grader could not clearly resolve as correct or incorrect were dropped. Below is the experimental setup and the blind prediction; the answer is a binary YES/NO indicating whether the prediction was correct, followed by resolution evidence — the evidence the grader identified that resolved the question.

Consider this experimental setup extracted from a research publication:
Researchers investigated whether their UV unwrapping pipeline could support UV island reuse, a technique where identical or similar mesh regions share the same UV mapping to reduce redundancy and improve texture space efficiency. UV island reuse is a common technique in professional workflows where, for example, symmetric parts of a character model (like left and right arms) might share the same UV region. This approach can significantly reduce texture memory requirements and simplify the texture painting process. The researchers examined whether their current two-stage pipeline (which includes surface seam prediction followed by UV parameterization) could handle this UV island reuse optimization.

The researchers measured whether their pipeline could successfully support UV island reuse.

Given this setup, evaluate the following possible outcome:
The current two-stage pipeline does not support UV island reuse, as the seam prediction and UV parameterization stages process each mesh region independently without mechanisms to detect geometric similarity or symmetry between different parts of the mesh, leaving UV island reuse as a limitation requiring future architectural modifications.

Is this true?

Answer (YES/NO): NO